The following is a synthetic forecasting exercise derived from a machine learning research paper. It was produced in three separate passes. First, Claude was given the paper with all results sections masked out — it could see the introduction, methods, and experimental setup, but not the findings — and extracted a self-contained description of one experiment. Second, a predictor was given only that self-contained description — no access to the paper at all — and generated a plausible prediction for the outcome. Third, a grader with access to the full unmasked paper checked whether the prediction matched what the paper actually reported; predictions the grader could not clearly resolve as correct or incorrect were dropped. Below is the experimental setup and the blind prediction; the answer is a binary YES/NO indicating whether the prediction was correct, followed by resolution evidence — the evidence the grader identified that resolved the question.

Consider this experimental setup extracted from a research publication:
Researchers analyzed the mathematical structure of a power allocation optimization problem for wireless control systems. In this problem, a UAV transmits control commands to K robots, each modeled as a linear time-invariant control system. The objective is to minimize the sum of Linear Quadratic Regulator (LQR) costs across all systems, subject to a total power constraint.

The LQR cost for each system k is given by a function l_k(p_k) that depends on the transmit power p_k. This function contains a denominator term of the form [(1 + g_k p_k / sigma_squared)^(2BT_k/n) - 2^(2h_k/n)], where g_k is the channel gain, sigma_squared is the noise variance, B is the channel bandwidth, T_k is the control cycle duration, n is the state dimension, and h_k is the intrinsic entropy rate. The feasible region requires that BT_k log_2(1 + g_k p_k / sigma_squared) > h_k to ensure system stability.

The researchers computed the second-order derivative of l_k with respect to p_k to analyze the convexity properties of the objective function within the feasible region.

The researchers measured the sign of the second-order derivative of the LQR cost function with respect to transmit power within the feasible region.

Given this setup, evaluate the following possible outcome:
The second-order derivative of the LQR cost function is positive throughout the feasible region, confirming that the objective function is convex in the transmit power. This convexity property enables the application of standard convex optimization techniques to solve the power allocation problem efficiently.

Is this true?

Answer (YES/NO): YES